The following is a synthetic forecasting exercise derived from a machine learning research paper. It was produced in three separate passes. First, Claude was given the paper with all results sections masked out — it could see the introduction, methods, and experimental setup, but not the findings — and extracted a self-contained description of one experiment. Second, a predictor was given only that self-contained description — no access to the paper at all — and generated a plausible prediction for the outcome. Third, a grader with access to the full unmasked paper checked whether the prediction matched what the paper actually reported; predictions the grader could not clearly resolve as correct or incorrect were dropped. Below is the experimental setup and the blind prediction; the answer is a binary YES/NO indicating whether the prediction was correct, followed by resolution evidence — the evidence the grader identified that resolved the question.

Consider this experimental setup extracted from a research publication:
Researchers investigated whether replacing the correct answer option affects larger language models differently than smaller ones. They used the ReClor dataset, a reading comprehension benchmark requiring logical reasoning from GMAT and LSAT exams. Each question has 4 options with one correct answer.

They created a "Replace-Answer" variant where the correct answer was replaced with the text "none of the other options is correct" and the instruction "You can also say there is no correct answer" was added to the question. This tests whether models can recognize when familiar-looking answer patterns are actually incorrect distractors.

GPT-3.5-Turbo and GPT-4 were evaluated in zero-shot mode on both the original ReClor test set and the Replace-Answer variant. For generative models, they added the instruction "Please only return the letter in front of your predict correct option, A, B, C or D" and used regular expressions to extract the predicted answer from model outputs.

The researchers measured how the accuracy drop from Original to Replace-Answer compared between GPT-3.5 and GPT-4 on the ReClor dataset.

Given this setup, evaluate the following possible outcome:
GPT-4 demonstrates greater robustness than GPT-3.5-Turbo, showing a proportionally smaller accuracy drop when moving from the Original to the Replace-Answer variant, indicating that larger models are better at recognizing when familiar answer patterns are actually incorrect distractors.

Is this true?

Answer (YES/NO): NO